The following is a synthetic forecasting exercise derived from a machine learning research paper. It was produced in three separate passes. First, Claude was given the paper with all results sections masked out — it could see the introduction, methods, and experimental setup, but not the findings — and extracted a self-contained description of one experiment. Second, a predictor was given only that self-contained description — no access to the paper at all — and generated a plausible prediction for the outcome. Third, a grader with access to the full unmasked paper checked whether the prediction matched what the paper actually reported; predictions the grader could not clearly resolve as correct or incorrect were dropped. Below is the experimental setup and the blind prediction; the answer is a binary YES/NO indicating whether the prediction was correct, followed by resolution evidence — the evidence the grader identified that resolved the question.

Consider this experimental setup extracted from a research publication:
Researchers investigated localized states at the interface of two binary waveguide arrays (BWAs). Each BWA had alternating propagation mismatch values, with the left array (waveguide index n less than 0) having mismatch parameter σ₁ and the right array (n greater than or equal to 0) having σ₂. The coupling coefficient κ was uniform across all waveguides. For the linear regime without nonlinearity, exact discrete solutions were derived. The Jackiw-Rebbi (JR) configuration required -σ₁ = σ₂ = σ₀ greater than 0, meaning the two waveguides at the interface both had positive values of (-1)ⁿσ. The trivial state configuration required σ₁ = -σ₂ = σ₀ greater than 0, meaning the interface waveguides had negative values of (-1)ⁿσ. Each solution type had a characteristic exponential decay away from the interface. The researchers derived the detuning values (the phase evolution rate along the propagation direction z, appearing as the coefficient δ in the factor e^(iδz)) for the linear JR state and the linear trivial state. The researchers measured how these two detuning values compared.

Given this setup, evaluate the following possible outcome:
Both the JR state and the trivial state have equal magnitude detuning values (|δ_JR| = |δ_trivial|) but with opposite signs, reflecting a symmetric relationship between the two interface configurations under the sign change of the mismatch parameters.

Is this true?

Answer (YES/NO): NO